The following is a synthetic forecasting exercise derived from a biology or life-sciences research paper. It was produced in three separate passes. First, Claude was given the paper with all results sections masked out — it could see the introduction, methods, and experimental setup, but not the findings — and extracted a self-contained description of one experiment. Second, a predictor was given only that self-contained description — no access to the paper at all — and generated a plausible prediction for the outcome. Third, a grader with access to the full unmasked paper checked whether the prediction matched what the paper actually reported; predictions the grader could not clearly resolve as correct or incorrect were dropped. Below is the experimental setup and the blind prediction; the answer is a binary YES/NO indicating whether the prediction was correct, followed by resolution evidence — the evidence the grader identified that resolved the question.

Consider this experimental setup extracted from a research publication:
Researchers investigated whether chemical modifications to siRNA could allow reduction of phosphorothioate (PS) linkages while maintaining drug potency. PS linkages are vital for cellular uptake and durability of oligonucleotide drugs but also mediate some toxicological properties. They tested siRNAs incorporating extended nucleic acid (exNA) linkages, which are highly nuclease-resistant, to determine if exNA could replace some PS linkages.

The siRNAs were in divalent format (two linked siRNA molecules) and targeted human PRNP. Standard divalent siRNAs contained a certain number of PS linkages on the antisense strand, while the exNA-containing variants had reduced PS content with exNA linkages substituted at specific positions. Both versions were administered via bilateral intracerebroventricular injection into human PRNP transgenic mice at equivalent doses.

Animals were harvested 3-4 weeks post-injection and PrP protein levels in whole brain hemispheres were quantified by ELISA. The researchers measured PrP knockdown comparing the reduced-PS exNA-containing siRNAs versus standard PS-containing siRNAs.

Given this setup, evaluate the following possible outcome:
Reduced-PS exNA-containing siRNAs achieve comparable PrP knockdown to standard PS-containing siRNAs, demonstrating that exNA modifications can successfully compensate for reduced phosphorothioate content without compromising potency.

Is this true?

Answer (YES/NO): NO